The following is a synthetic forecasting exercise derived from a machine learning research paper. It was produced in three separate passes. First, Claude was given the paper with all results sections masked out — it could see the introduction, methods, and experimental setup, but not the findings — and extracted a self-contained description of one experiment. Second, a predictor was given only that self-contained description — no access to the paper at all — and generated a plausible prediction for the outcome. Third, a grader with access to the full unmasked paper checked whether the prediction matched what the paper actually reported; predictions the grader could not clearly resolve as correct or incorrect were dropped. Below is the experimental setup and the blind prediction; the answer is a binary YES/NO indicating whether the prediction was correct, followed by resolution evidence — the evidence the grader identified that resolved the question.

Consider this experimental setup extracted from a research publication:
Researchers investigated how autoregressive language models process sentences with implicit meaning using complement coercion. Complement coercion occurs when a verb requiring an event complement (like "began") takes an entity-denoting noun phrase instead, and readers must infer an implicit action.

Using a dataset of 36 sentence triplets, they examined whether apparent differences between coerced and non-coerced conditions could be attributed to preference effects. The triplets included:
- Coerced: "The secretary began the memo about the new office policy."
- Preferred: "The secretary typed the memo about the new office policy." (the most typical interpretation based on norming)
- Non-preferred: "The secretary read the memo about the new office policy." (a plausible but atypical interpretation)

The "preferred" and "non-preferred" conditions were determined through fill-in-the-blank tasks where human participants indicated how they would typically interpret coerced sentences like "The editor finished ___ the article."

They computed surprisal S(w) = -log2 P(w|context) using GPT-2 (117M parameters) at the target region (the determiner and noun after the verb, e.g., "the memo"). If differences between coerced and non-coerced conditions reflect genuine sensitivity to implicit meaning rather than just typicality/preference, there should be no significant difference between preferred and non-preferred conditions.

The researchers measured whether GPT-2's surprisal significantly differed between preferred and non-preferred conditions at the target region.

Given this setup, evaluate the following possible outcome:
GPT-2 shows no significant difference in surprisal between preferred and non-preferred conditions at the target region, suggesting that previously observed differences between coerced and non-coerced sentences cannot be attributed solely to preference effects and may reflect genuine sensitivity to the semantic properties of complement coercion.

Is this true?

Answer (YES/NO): YES